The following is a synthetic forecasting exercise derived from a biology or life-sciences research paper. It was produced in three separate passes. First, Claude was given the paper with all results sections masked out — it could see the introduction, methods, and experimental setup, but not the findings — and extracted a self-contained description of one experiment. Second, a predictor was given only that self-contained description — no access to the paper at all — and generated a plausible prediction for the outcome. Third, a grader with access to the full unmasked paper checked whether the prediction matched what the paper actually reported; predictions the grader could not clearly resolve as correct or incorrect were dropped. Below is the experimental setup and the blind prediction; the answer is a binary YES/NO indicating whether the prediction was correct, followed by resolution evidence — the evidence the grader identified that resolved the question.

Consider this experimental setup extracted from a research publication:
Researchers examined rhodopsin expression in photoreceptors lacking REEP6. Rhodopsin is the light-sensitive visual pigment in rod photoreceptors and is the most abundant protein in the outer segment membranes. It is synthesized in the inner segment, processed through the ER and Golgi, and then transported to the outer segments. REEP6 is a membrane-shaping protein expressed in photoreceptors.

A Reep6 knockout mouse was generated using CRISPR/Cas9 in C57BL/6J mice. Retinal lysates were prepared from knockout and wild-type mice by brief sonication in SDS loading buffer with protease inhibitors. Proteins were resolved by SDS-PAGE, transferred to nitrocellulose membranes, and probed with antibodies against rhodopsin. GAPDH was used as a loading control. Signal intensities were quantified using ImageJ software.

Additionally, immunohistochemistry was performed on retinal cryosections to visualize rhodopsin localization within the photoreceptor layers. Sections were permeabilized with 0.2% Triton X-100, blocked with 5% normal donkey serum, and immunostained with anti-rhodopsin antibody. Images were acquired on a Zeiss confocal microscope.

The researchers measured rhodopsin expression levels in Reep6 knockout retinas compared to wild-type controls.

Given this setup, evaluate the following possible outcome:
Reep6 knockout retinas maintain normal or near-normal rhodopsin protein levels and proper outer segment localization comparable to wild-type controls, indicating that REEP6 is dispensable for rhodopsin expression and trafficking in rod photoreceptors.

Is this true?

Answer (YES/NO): NO